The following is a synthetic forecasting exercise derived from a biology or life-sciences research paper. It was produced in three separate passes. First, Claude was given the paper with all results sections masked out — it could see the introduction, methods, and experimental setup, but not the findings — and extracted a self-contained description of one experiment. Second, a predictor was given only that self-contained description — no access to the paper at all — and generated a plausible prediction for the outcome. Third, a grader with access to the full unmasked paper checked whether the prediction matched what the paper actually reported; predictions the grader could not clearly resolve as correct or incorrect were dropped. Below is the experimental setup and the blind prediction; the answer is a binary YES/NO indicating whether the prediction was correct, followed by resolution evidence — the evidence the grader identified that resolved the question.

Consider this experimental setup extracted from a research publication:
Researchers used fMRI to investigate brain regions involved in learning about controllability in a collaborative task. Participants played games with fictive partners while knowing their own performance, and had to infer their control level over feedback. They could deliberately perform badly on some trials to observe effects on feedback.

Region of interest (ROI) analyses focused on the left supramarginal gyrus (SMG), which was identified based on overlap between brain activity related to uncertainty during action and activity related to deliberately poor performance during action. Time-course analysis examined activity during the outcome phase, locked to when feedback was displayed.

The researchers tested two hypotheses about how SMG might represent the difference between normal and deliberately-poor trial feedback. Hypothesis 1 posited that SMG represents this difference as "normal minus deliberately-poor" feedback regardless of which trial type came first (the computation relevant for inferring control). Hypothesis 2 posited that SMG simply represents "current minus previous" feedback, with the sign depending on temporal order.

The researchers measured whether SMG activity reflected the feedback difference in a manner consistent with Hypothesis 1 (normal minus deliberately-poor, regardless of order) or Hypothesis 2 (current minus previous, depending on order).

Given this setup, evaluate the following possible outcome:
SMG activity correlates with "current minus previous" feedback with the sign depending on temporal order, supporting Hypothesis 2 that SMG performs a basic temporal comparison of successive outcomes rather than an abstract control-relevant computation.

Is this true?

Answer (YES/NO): NO